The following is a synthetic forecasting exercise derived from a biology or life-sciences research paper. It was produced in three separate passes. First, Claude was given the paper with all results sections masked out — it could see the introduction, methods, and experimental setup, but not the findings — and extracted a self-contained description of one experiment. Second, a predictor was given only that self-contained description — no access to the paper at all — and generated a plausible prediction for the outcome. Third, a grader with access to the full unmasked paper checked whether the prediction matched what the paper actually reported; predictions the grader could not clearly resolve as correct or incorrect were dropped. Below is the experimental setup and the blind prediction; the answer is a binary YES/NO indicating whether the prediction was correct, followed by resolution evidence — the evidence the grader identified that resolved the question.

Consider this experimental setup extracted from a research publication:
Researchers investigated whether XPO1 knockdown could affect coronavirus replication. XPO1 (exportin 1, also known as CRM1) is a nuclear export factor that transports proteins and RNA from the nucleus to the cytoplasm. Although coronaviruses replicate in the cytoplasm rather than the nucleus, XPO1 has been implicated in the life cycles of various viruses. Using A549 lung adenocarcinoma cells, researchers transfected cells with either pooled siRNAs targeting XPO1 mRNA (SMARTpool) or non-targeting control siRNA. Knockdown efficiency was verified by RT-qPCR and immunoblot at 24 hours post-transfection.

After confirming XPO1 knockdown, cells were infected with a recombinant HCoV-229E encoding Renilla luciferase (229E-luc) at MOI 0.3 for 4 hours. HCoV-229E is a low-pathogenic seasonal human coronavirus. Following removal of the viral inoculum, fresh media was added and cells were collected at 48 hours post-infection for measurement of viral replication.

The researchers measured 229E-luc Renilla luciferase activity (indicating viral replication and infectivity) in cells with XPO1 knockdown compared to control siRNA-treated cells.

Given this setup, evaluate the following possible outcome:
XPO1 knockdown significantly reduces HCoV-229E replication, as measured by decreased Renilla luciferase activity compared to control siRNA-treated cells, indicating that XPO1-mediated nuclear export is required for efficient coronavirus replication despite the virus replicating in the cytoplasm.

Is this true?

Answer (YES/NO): YES